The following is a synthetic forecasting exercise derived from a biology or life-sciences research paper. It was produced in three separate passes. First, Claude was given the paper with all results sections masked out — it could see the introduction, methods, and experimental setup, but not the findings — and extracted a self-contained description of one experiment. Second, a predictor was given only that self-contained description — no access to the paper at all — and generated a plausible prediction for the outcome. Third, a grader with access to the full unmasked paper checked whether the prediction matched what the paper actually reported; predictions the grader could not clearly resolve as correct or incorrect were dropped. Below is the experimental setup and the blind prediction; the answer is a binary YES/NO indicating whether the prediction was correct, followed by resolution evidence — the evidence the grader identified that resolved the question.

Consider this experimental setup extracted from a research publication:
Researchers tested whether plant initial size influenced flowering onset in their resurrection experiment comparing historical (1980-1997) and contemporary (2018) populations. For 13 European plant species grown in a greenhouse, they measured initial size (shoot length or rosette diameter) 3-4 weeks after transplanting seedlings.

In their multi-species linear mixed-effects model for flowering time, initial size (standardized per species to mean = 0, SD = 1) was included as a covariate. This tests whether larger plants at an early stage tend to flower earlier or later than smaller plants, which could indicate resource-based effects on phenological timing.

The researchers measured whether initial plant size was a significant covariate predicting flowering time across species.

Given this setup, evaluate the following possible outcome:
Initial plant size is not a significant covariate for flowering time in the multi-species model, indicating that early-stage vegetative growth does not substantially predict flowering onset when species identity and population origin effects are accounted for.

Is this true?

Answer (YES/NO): YES